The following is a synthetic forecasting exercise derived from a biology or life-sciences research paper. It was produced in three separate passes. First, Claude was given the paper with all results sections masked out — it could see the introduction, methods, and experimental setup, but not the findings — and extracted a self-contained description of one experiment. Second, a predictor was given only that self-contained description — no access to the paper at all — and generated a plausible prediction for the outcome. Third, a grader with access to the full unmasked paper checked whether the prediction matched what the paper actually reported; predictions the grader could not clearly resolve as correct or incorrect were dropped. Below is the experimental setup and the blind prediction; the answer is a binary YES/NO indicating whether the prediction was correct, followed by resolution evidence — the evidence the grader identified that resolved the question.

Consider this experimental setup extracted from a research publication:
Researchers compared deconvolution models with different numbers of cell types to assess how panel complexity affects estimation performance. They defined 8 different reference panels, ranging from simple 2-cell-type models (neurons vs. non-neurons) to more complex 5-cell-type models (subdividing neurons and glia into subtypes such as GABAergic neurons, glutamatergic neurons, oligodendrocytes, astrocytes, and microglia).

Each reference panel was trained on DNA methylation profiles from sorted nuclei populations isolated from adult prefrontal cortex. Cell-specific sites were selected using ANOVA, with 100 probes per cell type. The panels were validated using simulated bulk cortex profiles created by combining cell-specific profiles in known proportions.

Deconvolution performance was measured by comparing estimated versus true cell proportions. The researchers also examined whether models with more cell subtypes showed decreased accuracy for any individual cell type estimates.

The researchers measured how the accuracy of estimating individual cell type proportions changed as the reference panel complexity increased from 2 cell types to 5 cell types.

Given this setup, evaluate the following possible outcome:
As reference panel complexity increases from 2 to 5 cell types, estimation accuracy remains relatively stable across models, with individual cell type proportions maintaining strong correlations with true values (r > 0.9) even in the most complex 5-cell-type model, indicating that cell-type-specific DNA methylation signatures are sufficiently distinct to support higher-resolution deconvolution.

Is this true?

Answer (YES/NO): NO